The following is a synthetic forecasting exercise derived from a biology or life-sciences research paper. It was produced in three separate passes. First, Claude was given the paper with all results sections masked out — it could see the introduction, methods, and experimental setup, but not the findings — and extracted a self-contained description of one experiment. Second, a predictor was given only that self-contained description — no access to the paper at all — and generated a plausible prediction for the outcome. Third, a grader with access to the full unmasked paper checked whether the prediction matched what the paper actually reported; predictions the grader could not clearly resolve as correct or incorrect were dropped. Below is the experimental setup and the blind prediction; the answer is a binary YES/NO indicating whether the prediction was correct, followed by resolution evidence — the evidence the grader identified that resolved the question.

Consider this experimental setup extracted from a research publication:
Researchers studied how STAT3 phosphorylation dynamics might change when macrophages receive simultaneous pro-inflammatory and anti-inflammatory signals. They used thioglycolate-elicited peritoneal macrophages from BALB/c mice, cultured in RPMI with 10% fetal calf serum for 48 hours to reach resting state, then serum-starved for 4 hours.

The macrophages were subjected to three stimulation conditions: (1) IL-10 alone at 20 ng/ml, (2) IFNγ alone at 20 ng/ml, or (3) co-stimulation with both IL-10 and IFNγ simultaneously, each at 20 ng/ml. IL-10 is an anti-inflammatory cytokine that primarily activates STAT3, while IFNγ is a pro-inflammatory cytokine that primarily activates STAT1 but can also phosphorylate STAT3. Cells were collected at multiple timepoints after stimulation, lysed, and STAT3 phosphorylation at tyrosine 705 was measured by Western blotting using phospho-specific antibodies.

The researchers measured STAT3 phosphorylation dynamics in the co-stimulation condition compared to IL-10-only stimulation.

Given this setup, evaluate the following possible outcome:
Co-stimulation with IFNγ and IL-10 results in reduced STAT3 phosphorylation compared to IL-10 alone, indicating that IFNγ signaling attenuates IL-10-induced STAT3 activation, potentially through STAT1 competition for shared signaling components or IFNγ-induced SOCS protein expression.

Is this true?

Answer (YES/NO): NO